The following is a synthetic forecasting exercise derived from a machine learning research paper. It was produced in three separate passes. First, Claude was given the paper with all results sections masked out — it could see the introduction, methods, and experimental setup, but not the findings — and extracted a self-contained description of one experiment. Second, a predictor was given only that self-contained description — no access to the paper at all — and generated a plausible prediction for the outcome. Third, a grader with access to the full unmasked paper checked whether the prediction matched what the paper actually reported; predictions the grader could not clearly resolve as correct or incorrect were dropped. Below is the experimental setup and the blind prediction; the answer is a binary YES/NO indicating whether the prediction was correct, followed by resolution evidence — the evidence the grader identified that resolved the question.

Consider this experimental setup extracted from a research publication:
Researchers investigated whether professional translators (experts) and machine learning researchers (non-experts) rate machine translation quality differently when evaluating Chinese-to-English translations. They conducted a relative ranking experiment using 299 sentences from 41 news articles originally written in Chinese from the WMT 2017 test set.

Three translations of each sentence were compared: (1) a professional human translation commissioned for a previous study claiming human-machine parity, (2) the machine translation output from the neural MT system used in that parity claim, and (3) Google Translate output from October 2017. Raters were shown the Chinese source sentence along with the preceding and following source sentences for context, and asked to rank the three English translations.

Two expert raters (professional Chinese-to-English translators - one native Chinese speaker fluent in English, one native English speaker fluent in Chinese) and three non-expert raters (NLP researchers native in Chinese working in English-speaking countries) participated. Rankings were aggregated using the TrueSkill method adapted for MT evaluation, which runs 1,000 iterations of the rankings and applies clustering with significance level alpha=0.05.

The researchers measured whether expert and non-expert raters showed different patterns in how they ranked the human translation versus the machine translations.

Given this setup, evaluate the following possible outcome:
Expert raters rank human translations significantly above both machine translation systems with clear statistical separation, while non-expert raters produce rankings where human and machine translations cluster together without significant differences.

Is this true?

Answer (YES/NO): NO